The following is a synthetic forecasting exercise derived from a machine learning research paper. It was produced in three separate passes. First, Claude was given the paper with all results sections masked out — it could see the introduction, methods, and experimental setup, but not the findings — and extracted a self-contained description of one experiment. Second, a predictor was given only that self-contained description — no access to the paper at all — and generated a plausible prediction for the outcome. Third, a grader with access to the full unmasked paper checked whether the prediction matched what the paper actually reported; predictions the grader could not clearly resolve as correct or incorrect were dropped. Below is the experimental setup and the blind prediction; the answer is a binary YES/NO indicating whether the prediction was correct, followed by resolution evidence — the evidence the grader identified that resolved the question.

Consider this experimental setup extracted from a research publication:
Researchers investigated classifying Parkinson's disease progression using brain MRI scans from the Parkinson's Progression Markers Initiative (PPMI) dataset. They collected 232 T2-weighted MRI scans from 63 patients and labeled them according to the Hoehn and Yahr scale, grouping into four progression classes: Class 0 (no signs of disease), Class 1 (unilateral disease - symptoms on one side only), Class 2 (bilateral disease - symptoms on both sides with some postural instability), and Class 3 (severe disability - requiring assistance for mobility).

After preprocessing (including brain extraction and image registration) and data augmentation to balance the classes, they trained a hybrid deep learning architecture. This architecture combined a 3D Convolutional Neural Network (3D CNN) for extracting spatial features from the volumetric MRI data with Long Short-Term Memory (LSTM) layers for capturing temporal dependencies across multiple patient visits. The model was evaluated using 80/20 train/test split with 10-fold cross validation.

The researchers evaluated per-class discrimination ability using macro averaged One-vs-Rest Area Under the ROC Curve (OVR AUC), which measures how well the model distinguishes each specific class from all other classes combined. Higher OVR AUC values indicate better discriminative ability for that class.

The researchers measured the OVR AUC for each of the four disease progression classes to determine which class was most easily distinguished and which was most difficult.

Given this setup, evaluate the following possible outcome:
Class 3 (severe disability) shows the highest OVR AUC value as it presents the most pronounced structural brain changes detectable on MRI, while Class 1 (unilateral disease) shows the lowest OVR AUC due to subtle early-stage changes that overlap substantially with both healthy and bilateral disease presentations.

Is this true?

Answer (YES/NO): NO